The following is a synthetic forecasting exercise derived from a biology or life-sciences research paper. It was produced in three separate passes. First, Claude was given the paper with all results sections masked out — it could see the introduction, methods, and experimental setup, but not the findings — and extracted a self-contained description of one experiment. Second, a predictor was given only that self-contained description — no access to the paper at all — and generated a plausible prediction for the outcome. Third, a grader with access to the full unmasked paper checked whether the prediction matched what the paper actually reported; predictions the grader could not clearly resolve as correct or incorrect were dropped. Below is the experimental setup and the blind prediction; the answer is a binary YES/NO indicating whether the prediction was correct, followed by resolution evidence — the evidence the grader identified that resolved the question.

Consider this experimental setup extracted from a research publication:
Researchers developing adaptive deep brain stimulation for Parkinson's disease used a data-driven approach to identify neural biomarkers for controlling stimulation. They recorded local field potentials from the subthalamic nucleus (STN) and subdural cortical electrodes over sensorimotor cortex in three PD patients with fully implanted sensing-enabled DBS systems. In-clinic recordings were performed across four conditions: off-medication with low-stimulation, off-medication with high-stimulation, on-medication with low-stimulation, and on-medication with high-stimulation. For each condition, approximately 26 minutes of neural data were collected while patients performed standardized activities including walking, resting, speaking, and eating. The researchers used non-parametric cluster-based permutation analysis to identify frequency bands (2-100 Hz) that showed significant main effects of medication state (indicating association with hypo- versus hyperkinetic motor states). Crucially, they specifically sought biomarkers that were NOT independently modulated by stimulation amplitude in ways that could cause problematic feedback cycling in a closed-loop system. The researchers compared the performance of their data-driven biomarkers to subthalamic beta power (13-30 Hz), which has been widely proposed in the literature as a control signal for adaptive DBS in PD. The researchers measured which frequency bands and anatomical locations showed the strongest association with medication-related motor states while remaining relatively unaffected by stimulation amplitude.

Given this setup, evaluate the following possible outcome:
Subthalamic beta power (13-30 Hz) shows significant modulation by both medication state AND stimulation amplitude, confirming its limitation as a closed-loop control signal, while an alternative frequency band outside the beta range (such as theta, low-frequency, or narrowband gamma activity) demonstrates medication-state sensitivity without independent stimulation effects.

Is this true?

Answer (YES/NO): YES